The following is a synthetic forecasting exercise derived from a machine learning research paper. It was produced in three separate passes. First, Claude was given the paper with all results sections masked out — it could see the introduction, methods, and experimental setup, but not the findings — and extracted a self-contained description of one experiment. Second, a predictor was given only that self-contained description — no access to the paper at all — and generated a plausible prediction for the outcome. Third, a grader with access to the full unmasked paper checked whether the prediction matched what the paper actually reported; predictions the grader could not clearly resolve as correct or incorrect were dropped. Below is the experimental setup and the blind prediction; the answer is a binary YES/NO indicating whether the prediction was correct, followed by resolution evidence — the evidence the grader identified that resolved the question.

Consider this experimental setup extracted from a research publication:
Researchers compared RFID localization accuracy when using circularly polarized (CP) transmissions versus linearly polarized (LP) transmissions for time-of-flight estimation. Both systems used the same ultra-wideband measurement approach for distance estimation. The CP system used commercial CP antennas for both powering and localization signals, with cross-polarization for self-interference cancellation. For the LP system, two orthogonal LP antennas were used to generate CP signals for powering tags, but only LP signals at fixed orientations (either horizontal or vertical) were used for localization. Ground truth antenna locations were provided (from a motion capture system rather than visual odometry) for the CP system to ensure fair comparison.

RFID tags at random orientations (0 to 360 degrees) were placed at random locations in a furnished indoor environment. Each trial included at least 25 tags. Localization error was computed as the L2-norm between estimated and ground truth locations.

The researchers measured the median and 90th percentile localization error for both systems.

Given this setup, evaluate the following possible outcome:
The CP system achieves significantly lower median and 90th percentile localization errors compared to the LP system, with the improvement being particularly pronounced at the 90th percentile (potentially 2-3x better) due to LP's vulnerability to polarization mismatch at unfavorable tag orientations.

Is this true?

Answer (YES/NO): NO